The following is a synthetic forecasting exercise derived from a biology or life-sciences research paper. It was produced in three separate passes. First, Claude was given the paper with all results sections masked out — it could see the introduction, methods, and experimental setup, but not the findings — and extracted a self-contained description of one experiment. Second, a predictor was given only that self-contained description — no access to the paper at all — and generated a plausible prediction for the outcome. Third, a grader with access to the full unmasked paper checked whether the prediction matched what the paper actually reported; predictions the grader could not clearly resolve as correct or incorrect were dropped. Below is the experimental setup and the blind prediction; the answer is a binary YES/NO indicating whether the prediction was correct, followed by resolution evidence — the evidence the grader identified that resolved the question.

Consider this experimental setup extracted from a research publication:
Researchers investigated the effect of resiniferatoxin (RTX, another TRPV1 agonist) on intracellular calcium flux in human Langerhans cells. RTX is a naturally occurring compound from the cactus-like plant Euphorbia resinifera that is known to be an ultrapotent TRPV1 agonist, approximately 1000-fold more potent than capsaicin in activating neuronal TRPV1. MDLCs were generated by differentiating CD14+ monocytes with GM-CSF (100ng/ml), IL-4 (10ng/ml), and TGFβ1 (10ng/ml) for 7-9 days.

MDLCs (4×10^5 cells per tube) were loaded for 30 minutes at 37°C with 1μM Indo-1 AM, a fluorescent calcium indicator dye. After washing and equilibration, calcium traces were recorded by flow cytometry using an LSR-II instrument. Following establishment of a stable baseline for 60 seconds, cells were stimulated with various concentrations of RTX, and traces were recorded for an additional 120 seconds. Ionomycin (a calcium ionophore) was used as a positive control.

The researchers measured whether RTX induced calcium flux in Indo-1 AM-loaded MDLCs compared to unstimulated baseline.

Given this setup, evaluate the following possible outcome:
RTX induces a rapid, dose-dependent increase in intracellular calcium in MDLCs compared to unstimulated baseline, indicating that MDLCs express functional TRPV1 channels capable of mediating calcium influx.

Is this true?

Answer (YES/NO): YES